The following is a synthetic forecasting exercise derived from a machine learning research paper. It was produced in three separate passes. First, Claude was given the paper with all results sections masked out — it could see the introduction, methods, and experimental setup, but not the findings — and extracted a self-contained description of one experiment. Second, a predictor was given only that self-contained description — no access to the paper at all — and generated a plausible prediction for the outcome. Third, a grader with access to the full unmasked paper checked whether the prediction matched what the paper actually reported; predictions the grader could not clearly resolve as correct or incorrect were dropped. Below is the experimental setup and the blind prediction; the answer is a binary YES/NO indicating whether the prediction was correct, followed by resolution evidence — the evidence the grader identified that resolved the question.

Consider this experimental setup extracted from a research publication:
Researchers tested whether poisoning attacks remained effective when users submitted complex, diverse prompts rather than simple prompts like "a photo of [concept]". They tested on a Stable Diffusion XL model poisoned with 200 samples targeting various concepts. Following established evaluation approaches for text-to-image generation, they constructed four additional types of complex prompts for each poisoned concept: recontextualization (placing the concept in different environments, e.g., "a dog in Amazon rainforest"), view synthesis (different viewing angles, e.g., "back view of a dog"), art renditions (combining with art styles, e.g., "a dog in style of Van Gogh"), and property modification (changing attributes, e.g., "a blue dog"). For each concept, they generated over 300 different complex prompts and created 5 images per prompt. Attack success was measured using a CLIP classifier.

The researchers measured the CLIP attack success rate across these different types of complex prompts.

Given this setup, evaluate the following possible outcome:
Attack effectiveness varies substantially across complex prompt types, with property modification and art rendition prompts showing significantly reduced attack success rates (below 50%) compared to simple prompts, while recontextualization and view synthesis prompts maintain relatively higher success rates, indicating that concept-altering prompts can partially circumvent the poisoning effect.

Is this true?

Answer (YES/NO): NO